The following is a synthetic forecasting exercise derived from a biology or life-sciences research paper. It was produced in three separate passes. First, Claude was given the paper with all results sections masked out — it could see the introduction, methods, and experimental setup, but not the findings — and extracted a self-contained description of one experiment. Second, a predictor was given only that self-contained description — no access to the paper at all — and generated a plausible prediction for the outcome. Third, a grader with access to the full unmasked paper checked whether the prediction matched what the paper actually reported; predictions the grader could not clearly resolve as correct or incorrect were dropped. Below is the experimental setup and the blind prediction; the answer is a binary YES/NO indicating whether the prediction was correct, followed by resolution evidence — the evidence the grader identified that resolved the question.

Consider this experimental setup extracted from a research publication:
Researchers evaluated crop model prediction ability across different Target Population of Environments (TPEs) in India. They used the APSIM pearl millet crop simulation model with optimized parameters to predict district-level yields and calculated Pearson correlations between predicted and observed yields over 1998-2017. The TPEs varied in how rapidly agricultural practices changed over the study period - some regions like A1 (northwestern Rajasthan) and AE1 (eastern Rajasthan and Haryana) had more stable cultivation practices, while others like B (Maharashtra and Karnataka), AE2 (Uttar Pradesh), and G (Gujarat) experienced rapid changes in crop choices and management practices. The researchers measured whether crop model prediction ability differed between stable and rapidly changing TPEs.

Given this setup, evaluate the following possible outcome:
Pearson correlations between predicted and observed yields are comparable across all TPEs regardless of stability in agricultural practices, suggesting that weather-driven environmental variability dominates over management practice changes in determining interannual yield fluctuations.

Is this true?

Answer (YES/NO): NO